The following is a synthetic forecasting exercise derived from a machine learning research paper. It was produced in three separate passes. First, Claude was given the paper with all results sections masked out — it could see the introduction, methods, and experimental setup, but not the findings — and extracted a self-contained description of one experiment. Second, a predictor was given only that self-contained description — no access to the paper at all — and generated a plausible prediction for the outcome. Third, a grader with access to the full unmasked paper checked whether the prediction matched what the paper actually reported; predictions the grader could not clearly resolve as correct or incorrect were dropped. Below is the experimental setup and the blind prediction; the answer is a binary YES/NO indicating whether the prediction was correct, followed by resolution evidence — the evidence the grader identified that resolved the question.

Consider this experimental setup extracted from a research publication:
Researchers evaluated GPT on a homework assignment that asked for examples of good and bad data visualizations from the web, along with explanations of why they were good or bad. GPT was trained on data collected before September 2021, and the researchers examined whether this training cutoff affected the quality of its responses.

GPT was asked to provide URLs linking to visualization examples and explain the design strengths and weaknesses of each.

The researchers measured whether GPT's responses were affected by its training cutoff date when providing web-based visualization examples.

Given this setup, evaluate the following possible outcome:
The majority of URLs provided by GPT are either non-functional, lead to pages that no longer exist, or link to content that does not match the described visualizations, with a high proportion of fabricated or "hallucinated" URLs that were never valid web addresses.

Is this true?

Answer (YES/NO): NO